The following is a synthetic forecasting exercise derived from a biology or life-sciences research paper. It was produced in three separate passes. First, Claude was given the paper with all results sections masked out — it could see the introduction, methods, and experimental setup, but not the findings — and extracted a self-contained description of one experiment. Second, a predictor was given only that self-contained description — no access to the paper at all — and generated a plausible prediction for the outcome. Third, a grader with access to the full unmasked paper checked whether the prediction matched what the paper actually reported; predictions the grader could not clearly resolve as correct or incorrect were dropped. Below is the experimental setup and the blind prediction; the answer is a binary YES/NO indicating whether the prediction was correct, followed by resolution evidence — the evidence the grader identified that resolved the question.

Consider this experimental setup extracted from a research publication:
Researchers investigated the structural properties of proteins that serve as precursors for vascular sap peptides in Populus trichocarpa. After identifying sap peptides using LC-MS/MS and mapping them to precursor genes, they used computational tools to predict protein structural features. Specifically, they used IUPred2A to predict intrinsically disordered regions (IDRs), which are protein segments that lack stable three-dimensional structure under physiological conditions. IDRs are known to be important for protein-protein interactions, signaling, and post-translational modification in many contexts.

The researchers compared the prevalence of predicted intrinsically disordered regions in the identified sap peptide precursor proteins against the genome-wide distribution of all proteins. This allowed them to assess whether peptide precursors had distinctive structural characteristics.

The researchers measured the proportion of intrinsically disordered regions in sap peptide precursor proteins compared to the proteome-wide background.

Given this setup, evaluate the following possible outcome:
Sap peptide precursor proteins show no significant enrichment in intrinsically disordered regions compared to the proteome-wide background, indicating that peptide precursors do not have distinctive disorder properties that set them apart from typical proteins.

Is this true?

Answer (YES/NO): NO